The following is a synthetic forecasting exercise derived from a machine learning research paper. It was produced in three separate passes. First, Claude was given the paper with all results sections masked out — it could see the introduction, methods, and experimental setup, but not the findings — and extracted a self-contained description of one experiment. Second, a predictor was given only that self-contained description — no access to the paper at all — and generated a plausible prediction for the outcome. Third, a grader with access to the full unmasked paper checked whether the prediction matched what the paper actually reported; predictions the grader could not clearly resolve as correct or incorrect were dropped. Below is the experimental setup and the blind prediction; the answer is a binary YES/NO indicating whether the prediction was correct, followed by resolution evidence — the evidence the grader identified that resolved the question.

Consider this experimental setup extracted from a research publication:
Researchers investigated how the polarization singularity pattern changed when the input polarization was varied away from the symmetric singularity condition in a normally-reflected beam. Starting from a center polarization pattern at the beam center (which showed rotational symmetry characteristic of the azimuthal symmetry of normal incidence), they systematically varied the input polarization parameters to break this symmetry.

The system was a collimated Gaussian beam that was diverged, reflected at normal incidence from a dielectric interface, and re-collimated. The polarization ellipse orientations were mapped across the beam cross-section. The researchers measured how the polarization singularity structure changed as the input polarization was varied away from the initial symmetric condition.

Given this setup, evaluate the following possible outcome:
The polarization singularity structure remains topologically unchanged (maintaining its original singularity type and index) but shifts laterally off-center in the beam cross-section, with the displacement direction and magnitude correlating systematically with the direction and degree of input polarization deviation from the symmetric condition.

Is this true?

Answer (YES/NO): NO